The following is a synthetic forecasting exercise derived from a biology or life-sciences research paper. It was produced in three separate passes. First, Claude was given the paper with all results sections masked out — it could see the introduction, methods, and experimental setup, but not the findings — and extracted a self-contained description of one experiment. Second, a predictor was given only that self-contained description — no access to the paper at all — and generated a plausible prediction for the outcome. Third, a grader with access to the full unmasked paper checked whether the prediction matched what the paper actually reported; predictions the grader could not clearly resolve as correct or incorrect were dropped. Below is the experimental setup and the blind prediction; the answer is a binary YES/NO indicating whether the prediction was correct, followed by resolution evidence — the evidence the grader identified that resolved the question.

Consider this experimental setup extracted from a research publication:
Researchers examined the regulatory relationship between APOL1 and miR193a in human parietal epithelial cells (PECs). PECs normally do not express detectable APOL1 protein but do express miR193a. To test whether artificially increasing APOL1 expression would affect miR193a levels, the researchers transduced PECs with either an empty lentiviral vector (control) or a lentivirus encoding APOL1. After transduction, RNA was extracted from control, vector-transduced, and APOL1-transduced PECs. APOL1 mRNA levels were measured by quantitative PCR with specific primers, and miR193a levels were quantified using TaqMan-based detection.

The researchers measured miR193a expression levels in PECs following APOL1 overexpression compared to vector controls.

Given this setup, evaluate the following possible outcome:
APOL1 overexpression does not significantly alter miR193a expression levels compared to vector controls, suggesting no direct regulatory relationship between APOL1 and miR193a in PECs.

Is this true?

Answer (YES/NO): NO